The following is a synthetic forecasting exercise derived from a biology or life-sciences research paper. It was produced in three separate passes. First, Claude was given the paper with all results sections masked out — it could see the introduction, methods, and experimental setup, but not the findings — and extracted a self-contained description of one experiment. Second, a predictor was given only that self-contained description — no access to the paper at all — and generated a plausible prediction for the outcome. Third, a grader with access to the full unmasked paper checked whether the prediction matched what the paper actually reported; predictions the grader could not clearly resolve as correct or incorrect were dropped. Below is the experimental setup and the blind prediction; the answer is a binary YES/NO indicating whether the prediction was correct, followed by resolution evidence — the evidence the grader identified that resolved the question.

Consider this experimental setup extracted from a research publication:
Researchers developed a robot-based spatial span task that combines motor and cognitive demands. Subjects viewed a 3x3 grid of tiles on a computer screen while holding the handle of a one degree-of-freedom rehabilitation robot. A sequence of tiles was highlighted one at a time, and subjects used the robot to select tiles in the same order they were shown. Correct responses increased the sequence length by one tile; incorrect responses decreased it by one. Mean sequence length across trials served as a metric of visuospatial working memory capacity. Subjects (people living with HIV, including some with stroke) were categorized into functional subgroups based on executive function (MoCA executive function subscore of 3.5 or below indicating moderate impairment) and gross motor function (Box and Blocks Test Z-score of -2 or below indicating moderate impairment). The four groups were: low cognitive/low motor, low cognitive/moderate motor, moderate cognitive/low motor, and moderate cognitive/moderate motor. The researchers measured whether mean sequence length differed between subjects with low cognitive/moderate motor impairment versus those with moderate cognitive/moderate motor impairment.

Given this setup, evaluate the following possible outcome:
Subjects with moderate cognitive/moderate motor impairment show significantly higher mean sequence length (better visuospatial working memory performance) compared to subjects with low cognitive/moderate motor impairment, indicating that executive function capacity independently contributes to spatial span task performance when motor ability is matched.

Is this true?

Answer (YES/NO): NO